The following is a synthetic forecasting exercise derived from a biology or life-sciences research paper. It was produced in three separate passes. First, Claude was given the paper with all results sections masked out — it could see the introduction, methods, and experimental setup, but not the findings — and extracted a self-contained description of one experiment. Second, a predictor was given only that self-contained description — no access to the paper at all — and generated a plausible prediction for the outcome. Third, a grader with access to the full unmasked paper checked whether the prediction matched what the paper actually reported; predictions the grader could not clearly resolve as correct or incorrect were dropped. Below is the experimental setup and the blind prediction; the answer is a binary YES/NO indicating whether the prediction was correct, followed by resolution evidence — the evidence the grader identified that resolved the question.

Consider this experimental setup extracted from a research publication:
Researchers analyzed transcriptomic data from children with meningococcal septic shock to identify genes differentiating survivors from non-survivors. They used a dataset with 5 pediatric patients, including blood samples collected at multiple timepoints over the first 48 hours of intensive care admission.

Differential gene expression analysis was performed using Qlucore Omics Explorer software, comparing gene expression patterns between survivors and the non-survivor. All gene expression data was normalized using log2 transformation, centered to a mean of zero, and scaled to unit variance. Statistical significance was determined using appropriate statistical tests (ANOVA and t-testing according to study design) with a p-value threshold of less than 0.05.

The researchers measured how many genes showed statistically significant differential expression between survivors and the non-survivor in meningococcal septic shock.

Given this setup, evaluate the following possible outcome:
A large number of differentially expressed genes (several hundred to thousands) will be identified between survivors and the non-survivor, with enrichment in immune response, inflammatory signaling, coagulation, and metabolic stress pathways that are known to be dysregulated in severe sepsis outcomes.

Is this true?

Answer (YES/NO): NO